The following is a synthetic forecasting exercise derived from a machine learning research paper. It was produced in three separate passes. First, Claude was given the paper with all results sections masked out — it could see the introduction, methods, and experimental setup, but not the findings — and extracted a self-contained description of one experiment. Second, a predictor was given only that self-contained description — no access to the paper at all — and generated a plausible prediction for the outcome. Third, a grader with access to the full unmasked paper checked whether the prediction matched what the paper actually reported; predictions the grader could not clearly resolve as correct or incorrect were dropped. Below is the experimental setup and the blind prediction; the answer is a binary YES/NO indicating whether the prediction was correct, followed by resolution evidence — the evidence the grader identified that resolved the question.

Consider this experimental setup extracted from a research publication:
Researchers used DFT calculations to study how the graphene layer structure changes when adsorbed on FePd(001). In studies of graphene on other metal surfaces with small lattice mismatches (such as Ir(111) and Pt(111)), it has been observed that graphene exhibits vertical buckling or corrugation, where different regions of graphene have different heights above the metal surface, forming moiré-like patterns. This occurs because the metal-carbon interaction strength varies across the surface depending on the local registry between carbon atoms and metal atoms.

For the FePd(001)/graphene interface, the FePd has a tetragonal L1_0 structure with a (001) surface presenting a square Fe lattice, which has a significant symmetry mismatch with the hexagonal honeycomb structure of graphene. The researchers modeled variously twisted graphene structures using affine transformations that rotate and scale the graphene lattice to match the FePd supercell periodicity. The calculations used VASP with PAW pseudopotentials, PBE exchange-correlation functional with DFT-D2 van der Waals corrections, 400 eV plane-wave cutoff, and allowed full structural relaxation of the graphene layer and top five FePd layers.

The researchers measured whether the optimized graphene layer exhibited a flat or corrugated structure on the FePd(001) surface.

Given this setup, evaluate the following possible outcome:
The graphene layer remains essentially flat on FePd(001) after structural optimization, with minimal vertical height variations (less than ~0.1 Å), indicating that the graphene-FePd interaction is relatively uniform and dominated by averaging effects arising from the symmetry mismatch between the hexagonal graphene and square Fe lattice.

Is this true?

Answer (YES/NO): NO